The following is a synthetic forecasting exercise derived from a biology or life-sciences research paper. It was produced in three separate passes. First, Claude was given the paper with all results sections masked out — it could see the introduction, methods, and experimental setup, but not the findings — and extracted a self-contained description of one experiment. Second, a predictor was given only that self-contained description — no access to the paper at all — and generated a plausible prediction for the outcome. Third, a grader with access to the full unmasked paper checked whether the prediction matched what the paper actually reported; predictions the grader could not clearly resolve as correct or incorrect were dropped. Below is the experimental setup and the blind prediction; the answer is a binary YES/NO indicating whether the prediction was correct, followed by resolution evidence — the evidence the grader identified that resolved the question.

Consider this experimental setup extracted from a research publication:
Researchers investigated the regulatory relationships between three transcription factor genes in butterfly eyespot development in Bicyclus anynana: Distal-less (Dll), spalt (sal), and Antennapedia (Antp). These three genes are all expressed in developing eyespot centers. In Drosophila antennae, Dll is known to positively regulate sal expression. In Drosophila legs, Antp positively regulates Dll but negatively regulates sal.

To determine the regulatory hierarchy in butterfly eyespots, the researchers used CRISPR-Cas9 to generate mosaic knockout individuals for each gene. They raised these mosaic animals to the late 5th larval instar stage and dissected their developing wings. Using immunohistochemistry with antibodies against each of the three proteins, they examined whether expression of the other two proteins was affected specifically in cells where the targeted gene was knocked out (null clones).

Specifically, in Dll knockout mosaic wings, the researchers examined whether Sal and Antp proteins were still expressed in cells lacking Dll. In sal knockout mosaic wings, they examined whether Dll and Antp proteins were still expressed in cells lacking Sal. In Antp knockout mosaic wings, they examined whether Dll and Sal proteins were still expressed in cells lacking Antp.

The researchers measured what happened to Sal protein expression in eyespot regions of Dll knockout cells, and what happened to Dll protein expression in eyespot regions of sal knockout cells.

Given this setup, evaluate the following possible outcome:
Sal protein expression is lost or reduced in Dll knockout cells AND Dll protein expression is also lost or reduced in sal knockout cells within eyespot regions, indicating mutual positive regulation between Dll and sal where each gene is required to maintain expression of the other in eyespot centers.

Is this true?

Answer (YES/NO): NO